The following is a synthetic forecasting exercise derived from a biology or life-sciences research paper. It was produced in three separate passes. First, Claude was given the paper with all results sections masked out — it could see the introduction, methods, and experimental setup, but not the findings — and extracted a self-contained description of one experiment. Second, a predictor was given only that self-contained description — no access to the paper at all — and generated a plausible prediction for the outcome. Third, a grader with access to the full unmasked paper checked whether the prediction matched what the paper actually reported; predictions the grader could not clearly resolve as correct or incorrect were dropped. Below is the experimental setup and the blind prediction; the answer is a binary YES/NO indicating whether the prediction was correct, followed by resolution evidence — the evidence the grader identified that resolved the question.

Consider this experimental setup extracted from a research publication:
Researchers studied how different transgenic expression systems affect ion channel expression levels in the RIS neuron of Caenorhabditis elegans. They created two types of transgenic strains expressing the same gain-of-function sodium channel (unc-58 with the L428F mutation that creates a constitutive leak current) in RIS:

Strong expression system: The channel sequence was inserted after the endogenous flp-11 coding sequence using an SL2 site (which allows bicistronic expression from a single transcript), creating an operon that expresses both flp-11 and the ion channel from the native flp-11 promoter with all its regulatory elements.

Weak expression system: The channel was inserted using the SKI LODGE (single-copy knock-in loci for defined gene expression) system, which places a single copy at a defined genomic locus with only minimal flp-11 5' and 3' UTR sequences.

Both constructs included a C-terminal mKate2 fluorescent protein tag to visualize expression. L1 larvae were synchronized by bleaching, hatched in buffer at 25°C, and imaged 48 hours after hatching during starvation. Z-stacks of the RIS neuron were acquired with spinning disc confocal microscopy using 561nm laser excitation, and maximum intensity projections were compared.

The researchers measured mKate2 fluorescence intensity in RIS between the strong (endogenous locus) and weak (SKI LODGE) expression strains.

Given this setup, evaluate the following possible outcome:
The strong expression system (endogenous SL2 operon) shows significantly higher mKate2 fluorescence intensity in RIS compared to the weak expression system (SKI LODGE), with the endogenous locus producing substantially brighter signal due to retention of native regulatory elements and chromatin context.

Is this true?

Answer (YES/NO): YES